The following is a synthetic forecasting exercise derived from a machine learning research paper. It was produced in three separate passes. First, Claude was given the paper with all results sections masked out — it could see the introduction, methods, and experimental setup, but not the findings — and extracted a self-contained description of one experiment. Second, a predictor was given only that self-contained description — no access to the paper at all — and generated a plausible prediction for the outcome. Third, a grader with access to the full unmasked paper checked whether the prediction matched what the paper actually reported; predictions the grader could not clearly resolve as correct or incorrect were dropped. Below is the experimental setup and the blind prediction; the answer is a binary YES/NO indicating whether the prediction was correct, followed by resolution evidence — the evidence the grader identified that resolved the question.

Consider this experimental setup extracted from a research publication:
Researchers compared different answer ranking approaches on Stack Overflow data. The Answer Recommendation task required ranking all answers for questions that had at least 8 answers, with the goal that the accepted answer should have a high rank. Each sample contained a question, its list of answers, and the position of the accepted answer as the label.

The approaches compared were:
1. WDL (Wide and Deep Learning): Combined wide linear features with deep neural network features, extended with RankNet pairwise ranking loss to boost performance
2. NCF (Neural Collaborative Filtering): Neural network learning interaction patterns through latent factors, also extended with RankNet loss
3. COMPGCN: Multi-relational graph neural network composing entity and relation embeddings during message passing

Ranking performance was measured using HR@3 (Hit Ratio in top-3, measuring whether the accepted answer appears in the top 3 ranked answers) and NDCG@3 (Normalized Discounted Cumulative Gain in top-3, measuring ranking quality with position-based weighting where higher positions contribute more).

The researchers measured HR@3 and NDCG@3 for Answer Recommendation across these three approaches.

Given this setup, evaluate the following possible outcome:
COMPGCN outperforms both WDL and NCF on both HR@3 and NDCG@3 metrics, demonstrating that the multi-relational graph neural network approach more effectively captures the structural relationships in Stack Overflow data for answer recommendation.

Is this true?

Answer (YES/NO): YES